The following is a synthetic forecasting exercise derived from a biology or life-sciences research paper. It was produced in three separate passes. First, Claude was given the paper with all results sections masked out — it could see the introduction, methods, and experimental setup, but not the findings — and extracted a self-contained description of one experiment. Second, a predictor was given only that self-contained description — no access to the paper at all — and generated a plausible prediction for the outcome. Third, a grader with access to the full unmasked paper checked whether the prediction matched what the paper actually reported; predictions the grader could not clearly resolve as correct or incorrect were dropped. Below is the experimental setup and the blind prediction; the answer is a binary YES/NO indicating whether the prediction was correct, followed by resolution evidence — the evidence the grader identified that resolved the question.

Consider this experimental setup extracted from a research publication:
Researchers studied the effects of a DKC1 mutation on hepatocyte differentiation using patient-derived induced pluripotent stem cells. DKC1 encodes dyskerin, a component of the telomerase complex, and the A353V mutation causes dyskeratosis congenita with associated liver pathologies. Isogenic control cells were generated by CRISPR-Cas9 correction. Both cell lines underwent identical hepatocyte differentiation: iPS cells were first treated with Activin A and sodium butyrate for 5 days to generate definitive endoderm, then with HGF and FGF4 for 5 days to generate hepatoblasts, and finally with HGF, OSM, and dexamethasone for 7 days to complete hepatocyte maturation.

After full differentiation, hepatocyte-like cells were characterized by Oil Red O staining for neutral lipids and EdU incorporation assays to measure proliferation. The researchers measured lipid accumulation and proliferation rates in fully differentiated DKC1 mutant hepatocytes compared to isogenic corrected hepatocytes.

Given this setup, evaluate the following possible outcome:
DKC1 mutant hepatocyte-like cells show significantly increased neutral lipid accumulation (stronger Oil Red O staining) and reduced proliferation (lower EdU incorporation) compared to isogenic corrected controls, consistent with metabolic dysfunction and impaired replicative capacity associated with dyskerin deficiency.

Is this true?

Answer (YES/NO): NO